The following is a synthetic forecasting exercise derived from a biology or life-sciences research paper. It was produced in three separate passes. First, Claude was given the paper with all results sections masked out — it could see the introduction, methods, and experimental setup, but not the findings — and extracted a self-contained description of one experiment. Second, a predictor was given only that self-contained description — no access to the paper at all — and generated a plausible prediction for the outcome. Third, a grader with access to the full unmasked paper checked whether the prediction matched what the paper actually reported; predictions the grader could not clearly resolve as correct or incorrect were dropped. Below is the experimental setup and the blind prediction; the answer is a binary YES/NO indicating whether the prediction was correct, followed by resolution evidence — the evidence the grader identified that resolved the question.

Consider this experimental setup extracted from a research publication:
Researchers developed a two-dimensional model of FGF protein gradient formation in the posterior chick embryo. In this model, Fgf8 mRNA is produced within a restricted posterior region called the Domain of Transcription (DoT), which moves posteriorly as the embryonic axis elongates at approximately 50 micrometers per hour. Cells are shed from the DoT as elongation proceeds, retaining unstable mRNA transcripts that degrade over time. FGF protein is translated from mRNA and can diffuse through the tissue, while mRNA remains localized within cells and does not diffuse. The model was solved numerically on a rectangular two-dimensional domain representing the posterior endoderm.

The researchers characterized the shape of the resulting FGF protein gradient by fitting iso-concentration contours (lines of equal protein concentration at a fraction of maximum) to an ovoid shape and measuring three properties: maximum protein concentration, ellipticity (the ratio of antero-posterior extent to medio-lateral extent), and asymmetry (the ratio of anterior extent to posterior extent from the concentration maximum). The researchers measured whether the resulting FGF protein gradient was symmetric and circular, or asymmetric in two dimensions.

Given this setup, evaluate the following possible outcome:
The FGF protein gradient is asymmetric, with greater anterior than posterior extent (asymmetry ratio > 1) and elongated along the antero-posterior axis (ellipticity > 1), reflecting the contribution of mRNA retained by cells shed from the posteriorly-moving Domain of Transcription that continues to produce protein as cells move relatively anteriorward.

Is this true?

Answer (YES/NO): NO